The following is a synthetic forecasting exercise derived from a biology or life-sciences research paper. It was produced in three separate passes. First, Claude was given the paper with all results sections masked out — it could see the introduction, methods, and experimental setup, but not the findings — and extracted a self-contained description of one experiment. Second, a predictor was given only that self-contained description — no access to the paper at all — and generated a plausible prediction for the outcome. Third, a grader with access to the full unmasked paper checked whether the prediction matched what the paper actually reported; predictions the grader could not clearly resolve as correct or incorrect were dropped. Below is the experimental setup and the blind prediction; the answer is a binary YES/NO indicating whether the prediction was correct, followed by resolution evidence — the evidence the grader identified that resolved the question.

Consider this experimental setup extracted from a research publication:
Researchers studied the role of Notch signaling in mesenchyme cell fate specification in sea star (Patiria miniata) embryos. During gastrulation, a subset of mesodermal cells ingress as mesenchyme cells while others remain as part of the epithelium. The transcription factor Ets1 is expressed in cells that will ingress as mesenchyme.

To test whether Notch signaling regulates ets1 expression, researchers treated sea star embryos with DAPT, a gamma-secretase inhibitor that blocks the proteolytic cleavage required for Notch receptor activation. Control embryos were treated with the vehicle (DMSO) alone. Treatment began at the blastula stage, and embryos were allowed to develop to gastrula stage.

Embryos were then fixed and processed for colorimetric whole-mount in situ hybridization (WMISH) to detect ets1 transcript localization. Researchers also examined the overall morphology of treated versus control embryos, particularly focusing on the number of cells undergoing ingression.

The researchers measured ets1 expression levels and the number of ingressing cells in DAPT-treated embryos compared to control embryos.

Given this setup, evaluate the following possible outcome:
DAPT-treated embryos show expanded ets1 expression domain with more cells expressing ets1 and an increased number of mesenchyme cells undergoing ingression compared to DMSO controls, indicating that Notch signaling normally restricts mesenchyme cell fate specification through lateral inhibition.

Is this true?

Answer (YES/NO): YES